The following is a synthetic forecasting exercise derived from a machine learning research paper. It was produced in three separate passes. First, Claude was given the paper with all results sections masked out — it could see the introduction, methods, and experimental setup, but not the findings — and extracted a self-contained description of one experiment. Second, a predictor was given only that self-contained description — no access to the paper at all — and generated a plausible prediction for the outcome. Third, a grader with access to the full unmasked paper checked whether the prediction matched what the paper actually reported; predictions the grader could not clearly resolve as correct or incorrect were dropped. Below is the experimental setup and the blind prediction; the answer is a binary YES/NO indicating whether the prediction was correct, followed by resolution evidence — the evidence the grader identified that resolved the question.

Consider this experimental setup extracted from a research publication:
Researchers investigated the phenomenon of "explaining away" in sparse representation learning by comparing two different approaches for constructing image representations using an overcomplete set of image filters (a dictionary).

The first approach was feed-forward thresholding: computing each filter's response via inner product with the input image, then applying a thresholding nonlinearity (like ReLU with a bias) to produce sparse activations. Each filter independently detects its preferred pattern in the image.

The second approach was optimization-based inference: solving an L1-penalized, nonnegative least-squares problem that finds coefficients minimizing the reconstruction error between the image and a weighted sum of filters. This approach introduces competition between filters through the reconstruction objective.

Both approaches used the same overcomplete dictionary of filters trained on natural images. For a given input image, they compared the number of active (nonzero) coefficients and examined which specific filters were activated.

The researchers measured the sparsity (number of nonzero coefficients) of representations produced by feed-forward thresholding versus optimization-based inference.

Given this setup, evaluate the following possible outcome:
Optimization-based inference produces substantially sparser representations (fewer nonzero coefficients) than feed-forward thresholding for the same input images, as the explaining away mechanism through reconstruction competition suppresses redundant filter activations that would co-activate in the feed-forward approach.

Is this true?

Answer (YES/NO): YES